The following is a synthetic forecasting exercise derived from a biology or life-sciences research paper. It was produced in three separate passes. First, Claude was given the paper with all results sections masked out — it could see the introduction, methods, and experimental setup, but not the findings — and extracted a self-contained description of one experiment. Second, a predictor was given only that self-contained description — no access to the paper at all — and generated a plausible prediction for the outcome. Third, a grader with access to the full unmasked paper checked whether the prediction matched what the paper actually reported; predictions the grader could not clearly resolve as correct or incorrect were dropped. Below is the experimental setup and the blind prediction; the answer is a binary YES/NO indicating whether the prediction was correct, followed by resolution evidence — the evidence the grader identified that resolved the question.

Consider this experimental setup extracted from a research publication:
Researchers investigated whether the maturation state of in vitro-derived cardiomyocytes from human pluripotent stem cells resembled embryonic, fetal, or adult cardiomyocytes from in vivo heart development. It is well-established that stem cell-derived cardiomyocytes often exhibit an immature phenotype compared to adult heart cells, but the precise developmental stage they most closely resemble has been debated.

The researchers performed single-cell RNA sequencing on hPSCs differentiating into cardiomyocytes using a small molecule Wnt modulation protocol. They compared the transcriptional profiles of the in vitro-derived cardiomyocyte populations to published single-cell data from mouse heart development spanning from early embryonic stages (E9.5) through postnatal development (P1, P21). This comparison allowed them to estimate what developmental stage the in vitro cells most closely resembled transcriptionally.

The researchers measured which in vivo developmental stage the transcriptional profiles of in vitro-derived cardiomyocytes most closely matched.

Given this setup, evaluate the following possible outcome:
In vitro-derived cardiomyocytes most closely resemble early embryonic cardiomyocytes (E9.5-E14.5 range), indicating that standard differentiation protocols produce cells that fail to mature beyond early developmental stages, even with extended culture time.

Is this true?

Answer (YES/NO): YES